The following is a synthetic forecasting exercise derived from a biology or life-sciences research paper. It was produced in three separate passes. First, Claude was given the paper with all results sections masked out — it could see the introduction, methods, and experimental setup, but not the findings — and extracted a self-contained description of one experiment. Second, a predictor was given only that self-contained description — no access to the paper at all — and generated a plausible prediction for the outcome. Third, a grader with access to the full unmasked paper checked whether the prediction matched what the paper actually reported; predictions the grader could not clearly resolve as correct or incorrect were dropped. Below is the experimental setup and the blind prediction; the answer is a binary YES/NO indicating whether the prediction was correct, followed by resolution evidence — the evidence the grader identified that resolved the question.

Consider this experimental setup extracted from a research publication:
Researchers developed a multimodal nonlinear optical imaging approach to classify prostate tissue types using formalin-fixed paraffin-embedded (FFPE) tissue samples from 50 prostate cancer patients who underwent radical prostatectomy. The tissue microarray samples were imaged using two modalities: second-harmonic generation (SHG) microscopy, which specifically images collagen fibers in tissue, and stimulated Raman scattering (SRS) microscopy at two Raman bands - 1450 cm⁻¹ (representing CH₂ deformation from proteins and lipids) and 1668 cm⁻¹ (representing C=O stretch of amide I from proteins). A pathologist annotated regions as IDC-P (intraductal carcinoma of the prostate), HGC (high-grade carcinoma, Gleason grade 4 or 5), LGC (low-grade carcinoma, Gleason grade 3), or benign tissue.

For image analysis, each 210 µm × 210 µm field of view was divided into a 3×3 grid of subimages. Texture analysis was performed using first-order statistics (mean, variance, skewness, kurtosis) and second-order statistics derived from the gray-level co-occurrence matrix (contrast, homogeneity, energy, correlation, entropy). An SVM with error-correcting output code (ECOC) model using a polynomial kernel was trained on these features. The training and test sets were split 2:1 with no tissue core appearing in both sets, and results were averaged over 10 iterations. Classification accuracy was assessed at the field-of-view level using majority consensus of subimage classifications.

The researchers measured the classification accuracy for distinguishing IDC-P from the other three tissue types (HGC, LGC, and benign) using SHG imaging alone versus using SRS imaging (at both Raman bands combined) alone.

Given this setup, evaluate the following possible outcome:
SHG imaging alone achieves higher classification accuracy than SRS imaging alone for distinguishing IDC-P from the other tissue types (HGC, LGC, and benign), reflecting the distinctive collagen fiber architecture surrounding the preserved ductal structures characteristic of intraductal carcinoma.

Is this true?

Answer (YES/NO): NO